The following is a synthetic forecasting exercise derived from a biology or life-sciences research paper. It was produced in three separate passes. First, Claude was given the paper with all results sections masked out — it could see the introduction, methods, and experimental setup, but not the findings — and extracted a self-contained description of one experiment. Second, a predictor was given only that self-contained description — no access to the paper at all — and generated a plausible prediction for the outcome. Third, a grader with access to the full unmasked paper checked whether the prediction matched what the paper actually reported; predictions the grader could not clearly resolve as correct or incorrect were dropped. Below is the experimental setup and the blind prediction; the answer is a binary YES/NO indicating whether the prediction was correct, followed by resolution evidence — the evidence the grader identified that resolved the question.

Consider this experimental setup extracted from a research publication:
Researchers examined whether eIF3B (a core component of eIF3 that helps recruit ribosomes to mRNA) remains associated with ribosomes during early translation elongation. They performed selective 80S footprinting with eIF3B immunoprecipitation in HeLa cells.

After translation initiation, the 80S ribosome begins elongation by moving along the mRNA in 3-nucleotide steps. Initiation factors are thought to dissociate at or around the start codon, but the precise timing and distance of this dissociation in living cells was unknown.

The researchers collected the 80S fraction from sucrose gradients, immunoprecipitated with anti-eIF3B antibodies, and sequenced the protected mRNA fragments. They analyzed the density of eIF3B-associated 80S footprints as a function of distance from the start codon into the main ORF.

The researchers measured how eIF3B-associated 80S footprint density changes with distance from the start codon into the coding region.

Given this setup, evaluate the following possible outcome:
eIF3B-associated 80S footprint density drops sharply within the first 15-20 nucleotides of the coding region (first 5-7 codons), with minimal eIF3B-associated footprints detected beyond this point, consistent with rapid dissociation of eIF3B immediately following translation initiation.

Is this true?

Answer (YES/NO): NO